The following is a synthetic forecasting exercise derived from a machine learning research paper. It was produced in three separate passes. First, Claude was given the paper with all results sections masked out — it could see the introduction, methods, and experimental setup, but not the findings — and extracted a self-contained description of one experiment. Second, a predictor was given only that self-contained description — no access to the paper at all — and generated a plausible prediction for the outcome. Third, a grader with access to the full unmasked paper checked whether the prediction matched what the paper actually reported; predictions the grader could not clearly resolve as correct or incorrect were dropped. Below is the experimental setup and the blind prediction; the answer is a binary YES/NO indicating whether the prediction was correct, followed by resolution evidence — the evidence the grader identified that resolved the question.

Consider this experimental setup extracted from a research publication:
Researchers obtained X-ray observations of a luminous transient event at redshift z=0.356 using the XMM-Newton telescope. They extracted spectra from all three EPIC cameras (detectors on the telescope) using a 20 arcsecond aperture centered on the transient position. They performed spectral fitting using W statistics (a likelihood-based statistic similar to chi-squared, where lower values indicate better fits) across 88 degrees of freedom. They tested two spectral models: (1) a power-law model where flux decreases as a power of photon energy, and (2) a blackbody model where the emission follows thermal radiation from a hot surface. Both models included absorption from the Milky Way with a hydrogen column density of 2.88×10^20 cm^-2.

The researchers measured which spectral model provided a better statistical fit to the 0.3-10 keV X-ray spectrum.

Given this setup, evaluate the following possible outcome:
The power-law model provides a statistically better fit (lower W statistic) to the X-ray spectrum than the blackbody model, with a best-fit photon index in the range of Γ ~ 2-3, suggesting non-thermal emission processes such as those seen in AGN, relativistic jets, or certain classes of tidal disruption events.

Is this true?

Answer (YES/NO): NO